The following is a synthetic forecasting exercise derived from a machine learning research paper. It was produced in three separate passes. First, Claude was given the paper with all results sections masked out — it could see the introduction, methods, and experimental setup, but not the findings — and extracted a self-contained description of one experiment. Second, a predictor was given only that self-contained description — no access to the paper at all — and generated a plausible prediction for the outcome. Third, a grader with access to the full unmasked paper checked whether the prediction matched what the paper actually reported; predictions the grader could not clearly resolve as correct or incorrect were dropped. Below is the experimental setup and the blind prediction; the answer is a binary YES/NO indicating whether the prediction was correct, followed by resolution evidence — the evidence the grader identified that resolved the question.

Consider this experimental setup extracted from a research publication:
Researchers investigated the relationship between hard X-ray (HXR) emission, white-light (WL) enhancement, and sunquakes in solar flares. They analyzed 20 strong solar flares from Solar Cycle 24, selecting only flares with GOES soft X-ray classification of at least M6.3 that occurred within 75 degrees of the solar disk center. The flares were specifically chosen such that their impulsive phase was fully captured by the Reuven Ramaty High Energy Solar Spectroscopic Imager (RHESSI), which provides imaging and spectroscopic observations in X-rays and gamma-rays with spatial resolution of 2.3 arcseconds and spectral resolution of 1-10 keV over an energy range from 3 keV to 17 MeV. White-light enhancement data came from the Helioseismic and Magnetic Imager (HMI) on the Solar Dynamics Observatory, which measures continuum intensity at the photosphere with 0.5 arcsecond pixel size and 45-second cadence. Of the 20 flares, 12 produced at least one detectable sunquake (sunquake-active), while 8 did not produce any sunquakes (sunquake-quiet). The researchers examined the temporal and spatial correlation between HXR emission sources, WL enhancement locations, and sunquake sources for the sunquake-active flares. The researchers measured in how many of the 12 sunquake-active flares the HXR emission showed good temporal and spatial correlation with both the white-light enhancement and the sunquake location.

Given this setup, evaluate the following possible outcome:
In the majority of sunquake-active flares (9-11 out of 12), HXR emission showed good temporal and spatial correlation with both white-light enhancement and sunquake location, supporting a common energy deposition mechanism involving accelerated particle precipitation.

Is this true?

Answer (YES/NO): YES